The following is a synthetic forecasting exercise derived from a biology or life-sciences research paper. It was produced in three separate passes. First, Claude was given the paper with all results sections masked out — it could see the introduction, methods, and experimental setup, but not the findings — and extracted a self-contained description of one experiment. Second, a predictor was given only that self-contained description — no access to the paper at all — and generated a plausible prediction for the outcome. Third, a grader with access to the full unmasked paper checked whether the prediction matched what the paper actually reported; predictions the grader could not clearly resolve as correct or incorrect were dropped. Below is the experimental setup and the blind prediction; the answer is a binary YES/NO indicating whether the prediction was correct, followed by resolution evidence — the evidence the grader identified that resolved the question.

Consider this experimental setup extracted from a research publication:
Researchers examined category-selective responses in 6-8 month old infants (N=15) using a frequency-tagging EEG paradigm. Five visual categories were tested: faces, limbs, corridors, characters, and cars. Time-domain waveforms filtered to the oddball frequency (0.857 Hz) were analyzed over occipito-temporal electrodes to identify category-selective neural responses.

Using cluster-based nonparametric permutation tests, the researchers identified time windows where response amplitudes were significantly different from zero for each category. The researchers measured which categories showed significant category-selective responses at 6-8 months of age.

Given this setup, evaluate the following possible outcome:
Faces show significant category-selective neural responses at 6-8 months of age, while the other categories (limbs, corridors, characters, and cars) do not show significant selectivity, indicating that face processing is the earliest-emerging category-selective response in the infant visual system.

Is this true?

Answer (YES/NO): NO